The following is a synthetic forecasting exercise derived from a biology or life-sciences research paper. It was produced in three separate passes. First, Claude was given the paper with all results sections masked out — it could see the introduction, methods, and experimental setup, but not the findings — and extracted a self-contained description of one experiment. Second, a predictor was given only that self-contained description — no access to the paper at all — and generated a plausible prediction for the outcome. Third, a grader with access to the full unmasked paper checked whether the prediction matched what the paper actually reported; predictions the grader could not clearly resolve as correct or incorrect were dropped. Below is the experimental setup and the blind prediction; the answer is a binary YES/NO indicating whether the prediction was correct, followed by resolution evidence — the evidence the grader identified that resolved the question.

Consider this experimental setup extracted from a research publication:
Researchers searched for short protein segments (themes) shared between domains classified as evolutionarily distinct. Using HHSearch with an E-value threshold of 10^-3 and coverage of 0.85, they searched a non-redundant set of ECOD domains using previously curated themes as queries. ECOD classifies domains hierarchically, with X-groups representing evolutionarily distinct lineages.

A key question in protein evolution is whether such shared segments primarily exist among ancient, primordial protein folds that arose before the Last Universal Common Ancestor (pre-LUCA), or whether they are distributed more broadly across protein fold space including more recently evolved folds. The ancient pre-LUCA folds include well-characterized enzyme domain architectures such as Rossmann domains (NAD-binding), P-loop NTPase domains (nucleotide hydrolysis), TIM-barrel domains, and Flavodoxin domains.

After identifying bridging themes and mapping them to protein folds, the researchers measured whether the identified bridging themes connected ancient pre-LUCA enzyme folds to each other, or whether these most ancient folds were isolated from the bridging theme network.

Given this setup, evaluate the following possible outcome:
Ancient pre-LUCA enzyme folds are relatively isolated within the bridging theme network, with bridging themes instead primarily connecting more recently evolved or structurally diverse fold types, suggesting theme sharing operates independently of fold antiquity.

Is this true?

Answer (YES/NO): NO